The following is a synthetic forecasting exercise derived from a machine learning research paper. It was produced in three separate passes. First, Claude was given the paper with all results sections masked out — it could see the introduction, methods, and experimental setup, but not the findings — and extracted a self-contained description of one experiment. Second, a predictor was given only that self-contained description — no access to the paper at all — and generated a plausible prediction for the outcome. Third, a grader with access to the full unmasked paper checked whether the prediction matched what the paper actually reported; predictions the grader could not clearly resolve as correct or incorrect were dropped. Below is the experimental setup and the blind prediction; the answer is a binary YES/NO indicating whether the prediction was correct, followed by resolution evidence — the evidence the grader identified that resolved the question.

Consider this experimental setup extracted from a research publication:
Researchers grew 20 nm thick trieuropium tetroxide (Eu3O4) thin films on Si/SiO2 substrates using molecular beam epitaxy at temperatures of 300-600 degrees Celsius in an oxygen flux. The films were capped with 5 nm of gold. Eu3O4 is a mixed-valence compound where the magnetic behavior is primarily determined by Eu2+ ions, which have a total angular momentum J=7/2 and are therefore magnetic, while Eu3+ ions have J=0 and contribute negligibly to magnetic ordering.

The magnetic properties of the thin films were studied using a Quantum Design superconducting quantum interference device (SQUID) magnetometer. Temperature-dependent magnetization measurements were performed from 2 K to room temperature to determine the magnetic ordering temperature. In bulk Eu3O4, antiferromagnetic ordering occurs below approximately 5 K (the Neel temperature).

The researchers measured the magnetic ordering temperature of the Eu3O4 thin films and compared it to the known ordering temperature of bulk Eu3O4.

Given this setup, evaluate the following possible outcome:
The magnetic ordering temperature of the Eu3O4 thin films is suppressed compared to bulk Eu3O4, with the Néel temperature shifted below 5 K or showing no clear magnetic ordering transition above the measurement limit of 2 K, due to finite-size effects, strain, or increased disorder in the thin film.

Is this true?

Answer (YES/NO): NO